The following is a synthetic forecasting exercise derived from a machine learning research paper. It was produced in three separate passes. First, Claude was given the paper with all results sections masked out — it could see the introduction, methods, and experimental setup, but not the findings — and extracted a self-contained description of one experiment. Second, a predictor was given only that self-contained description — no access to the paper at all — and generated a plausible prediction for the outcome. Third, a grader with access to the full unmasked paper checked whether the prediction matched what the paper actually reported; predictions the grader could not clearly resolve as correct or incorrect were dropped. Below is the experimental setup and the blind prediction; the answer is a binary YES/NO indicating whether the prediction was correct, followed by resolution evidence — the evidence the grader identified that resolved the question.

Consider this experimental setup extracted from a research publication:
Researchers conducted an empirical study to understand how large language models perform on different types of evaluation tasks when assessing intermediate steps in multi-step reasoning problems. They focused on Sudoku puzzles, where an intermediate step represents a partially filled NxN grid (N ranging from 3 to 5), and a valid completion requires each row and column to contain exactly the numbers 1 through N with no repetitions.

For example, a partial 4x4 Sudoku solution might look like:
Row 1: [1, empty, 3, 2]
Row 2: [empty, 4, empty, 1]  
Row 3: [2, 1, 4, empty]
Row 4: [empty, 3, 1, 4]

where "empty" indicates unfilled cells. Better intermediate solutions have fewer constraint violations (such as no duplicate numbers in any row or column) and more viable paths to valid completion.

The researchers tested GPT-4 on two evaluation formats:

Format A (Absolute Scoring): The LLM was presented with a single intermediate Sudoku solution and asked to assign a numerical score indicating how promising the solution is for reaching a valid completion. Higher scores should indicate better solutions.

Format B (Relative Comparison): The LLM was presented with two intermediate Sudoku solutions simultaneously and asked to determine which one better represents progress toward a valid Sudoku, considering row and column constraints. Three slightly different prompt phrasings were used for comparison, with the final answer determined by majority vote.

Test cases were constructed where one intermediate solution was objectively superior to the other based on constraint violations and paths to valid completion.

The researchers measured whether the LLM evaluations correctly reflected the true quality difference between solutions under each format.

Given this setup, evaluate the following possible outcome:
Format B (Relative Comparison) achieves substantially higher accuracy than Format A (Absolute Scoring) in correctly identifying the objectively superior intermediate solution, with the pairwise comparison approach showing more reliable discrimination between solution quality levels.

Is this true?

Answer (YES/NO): YES